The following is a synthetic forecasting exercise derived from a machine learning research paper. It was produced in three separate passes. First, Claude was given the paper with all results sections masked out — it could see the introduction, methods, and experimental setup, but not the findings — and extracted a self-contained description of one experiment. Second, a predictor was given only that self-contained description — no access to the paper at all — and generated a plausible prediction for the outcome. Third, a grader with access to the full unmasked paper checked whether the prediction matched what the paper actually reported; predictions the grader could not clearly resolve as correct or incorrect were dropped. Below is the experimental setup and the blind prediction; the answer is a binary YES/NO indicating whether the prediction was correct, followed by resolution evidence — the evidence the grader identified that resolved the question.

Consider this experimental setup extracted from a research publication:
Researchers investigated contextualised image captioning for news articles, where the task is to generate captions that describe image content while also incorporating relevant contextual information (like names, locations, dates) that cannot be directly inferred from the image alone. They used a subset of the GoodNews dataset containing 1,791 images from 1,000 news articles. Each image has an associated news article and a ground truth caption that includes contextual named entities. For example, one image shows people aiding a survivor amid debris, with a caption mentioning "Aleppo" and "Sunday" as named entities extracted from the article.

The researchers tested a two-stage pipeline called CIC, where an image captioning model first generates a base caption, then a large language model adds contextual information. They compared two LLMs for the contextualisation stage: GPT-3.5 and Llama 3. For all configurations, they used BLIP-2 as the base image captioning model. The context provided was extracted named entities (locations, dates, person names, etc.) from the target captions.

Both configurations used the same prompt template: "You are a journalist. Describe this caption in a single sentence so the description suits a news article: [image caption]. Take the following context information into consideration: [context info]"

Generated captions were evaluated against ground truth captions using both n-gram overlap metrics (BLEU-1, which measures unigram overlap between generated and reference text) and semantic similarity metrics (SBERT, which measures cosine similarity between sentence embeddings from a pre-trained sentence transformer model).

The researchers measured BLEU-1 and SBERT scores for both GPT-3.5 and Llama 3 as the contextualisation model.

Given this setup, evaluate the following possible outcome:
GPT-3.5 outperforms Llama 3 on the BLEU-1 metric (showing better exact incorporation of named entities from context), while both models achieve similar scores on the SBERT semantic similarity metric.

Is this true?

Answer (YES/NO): NO